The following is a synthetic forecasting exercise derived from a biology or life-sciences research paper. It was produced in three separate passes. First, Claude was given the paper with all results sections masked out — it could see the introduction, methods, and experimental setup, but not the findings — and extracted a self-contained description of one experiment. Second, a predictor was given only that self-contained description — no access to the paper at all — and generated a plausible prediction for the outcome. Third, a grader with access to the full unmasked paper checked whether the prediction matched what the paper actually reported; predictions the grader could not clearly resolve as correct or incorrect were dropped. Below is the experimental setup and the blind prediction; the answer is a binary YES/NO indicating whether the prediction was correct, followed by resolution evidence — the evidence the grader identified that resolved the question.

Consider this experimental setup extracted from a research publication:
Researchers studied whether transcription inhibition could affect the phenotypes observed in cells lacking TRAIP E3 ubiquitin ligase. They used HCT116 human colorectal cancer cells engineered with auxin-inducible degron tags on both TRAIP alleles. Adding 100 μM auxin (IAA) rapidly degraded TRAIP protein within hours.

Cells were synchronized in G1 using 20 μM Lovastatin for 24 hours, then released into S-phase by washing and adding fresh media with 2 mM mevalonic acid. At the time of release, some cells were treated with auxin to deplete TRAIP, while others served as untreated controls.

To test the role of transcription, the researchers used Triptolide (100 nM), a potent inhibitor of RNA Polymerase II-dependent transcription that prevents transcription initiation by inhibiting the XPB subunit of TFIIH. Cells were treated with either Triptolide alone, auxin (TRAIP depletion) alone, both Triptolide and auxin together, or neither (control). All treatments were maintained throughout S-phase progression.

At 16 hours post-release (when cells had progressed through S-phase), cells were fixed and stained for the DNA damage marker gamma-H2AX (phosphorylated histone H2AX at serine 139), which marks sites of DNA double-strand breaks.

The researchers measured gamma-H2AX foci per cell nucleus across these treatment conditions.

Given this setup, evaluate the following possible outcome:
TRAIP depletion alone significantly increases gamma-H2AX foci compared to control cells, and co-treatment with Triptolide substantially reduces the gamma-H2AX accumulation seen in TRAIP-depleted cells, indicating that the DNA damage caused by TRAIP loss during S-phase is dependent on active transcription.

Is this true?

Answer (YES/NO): YES